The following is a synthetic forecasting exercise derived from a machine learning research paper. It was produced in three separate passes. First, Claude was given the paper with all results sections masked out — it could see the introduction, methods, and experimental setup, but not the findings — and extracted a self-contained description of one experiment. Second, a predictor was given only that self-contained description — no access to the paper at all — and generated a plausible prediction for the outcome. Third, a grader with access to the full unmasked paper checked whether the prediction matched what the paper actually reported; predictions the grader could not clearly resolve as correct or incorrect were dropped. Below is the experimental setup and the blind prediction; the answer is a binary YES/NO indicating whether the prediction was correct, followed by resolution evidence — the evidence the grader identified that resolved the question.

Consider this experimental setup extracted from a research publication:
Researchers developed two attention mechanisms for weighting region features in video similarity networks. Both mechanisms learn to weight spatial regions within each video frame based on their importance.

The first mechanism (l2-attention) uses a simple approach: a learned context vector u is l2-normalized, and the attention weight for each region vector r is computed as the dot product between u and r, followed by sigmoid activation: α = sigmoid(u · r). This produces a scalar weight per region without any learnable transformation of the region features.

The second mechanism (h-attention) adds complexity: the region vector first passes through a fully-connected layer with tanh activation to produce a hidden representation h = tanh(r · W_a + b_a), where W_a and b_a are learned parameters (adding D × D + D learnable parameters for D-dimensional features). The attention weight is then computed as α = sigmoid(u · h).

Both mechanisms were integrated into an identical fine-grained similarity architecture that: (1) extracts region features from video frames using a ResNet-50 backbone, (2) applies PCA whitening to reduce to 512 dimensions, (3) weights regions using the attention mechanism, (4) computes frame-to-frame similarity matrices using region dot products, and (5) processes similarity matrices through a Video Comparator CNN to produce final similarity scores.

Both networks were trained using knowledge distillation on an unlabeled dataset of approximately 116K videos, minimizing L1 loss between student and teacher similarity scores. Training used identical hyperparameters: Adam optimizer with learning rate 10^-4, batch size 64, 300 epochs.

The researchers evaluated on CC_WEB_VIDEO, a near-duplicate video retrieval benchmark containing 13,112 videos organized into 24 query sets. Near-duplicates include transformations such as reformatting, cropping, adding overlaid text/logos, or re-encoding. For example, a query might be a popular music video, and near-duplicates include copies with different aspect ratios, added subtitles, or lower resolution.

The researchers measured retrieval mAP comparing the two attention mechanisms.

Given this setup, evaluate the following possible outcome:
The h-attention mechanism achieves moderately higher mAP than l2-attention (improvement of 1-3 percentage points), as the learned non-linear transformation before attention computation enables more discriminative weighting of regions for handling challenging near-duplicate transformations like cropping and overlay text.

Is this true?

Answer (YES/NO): NO